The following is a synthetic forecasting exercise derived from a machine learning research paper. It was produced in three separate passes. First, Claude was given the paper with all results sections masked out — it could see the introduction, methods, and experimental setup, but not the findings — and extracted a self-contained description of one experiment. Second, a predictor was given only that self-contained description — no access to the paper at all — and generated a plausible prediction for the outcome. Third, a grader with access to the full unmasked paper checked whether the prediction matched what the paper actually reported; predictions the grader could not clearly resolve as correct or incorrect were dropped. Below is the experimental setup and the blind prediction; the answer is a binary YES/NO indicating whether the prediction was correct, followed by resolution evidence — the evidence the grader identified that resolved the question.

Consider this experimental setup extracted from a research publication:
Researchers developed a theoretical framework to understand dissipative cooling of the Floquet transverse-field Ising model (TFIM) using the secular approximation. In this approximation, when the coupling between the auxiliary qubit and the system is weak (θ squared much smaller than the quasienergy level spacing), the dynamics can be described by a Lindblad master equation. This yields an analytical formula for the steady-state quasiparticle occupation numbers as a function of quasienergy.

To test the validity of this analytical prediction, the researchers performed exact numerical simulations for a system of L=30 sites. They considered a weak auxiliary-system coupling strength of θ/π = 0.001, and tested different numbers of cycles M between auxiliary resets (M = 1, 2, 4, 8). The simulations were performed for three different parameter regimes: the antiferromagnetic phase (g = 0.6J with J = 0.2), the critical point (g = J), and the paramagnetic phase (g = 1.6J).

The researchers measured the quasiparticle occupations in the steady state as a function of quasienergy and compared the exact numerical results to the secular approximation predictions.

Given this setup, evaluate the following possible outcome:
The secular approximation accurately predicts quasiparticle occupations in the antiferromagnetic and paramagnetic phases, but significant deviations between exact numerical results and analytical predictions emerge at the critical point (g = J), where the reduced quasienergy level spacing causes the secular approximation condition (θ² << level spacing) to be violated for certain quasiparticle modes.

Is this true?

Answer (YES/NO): NO